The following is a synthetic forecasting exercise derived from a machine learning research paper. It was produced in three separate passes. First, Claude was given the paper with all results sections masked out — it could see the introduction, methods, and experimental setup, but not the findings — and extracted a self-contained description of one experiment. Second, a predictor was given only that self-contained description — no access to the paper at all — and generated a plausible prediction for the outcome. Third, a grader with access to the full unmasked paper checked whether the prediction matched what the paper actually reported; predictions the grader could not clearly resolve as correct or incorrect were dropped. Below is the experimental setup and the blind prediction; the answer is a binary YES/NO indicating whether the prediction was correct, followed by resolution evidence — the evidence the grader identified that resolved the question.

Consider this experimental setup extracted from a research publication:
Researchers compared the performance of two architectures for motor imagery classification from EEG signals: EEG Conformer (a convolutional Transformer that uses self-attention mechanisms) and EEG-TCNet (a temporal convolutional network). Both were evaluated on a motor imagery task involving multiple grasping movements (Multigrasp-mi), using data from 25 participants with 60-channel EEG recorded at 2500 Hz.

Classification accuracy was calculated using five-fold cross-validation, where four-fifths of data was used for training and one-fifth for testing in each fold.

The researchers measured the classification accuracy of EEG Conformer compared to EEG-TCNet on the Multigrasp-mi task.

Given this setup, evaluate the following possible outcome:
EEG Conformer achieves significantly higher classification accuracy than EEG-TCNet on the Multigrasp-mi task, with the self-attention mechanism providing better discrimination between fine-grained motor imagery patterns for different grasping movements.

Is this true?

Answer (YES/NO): NO